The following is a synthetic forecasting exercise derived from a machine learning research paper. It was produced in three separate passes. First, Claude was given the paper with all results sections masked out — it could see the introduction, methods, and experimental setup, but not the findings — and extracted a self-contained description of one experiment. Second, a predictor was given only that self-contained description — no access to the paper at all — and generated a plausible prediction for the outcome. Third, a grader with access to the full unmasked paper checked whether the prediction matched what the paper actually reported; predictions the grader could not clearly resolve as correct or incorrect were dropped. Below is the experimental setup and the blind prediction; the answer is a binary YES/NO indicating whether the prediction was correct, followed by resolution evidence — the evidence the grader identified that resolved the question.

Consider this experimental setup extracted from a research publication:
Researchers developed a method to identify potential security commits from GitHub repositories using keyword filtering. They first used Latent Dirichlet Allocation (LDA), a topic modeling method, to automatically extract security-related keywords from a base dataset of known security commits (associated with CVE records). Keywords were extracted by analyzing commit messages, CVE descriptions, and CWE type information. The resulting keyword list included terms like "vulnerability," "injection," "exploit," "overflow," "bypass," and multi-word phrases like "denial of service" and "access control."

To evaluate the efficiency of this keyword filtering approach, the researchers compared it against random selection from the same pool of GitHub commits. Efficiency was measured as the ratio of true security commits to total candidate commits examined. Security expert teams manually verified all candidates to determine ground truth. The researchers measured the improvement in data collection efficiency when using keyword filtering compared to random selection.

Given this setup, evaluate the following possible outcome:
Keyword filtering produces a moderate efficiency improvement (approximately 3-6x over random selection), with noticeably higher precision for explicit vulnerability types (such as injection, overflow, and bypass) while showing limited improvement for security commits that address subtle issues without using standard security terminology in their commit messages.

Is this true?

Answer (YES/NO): NO